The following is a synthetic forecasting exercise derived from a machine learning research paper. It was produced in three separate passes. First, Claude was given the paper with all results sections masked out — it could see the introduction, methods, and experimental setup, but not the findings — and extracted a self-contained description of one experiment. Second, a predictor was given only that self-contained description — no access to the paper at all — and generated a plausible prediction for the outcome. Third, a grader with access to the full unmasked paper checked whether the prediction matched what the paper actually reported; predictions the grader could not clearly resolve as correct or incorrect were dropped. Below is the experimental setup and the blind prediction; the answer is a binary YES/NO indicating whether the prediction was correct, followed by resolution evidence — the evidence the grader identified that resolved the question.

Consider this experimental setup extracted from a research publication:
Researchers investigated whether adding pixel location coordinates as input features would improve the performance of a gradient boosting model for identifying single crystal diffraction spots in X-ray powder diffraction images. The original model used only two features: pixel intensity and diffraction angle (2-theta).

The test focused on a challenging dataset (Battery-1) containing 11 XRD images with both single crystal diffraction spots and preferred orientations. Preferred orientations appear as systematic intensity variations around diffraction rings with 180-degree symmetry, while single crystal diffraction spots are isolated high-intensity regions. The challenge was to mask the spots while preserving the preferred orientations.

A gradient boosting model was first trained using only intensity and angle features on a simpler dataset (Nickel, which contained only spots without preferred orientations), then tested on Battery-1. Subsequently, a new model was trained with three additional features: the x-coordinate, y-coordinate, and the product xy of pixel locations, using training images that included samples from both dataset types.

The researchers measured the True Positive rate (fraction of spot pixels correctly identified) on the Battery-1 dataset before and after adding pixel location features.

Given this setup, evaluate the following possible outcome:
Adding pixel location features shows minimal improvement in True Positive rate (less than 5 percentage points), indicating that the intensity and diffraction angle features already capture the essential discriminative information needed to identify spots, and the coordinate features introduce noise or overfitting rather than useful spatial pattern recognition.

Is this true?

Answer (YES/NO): NO